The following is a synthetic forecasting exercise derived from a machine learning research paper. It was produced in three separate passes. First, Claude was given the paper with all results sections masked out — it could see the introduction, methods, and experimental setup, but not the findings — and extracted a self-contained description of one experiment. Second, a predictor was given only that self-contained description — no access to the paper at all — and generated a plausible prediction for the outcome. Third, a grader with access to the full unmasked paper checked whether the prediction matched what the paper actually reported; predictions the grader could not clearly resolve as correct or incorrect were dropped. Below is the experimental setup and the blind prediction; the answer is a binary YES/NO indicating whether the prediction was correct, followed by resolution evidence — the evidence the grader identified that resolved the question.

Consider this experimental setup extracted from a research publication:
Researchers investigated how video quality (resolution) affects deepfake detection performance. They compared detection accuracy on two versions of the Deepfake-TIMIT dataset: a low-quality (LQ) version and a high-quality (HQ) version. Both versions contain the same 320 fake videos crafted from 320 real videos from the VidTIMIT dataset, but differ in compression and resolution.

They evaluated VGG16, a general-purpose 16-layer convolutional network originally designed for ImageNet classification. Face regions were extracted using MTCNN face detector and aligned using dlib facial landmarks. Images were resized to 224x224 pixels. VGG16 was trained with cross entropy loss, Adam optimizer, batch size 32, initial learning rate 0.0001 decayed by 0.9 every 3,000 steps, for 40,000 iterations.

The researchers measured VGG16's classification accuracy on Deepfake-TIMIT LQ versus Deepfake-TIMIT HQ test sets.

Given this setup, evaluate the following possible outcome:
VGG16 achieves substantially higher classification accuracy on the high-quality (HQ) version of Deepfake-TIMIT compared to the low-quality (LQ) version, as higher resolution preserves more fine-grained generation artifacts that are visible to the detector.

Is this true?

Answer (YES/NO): NO